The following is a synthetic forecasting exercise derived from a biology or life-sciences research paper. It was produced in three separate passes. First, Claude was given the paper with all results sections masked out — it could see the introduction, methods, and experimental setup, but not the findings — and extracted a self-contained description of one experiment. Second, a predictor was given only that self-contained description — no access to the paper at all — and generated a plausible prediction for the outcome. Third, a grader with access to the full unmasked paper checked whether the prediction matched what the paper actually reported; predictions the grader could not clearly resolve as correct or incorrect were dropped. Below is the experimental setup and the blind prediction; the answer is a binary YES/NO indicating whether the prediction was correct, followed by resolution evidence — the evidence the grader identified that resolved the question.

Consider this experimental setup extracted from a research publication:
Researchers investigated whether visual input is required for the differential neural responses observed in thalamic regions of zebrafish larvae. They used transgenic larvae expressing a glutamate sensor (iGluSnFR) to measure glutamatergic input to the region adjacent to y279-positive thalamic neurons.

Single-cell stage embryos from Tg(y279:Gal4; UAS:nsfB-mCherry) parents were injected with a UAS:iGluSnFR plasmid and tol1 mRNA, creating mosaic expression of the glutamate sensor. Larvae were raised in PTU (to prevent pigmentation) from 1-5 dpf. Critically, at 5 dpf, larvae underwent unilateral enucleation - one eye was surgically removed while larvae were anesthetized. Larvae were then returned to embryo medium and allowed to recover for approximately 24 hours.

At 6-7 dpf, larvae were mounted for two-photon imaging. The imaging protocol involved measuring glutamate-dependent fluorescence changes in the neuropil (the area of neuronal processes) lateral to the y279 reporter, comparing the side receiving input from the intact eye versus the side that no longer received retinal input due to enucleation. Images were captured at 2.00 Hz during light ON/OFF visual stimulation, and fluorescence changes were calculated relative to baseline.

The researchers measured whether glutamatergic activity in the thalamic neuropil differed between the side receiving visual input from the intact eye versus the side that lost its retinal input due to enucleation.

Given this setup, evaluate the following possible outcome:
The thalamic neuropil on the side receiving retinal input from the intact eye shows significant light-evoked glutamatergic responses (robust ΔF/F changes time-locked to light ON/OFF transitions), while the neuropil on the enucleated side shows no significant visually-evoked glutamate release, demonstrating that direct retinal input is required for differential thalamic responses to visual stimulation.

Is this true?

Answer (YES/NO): YES